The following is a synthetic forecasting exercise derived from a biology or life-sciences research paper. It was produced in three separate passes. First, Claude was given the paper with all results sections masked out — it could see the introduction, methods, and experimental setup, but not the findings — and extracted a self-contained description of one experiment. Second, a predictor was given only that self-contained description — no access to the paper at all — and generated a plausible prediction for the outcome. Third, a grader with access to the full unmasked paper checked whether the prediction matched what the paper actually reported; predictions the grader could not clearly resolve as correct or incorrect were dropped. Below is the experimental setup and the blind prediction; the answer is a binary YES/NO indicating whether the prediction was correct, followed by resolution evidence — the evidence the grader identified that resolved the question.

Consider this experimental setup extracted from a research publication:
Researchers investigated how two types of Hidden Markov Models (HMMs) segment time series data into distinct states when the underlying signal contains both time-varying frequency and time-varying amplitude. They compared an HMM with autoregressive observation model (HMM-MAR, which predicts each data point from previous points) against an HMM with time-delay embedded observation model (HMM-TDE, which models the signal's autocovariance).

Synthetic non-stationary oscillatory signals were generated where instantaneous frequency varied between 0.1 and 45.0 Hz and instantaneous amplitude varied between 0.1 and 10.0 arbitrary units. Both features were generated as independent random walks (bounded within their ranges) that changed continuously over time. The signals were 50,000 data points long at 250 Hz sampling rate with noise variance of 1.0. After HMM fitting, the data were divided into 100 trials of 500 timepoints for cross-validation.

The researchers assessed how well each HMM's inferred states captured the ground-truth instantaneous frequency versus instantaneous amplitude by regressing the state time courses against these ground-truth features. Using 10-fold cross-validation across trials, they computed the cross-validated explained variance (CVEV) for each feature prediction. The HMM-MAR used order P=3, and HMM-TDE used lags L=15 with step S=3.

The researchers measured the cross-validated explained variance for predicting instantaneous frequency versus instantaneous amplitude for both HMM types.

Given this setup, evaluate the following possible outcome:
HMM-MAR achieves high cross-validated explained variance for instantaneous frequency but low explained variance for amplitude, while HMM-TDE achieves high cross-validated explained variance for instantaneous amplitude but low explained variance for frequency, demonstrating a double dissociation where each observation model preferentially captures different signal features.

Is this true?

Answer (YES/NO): NO